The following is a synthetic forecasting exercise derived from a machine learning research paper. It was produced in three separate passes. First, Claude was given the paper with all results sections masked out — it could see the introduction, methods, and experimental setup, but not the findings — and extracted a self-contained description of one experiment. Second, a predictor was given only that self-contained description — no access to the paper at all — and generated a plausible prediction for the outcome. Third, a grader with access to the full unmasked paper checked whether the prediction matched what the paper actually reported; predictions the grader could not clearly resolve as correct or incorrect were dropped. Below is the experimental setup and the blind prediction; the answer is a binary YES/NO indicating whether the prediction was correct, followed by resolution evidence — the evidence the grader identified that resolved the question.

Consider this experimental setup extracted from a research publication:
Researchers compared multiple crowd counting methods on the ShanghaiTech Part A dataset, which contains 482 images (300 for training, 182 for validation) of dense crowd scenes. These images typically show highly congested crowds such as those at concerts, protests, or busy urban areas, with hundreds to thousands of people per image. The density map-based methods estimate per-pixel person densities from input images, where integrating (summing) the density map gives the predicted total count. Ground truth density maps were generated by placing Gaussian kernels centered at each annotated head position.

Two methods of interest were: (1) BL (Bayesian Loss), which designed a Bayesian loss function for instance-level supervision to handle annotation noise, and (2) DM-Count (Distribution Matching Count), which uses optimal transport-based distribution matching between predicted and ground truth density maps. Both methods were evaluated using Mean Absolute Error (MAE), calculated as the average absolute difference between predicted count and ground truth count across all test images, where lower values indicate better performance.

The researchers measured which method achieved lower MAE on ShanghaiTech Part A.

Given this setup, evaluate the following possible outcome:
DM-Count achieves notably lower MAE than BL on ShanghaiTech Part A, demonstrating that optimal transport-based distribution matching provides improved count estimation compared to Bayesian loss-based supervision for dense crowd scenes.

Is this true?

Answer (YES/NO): YES